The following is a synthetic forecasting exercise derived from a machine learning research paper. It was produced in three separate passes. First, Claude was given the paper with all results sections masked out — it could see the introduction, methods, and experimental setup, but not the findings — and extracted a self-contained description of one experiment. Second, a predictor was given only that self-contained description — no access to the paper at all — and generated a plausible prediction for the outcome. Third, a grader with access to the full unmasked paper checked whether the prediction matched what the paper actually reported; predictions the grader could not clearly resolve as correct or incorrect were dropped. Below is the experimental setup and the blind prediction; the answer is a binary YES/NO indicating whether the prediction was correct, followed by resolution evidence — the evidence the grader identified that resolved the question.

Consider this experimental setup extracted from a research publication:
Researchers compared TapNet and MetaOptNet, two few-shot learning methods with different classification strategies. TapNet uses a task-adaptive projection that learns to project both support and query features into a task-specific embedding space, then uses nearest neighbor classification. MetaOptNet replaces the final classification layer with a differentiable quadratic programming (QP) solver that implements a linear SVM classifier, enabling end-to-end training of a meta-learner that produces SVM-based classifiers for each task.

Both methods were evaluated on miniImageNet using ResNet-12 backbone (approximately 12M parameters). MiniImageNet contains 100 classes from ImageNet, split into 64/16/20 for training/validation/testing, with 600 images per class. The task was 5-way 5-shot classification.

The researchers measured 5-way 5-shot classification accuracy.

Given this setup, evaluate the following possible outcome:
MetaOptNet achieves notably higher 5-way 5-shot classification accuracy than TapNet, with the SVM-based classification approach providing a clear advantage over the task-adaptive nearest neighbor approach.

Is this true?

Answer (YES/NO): YES